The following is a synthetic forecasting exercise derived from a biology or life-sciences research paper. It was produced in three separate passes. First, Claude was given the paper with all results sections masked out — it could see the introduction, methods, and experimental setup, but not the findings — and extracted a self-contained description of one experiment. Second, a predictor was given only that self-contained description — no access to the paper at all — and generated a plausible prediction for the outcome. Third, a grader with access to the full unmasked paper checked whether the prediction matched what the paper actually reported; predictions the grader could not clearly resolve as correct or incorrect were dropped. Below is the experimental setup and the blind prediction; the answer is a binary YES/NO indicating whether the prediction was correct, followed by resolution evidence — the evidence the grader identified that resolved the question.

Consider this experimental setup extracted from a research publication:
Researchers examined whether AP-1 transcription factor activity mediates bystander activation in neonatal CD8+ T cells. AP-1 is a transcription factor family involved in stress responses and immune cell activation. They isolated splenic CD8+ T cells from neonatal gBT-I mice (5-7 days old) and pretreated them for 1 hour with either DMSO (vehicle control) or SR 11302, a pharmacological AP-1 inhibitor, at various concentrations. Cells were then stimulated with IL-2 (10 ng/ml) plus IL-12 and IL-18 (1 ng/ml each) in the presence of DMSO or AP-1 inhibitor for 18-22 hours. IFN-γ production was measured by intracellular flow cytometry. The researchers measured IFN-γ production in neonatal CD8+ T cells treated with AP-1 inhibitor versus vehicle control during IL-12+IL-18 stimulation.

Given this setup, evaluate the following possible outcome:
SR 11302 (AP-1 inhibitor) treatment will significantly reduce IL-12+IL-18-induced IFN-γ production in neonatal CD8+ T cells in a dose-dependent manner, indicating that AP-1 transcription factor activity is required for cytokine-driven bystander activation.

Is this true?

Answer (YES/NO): YES